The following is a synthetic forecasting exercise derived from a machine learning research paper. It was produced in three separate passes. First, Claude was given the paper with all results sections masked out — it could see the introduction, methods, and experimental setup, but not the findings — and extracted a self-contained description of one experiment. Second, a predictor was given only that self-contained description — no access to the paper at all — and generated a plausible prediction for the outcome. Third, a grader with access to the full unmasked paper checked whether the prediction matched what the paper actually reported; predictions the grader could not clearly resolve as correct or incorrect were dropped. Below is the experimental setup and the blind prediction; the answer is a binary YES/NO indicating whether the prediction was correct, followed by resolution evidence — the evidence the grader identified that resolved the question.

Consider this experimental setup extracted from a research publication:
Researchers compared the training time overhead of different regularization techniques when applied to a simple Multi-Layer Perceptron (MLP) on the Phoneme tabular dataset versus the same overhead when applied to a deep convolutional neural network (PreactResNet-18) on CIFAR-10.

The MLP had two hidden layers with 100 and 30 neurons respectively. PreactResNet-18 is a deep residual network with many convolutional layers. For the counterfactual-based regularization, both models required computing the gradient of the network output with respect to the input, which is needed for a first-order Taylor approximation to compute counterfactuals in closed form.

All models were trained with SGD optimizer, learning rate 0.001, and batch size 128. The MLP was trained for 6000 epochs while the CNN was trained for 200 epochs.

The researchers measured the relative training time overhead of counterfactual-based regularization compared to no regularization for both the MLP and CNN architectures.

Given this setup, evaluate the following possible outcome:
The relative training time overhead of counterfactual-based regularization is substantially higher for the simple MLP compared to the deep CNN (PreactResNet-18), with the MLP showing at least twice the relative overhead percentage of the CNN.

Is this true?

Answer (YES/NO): NO